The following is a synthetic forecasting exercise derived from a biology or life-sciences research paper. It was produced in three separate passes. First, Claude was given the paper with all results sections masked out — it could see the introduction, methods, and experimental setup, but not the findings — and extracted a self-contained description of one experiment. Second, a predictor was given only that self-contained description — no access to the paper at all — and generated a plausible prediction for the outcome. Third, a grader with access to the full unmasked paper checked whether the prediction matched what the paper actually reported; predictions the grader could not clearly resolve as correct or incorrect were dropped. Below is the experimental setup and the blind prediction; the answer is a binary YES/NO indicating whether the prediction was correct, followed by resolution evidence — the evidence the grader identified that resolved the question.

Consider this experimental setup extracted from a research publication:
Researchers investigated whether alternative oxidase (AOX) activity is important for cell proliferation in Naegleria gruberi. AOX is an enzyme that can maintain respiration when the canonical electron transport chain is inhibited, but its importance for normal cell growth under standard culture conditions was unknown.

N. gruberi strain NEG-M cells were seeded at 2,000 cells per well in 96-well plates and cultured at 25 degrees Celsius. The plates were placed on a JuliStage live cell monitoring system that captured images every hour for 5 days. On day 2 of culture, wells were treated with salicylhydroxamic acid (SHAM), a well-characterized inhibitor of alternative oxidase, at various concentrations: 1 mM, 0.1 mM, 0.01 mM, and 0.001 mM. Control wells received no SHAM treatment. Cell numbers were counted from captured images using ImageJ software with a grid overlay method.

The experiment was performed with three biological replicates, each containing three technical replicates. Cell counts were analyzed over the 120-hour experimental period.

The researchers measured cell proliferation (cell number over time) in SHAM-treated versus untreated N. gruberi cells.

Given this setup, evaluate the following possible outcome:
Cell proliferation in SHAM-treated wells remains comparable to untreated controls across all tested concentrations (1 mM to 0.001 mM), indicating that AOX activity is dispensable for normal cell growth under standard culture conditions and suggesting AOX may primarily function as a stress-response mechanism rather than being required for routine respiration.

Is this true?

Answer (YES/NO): NO